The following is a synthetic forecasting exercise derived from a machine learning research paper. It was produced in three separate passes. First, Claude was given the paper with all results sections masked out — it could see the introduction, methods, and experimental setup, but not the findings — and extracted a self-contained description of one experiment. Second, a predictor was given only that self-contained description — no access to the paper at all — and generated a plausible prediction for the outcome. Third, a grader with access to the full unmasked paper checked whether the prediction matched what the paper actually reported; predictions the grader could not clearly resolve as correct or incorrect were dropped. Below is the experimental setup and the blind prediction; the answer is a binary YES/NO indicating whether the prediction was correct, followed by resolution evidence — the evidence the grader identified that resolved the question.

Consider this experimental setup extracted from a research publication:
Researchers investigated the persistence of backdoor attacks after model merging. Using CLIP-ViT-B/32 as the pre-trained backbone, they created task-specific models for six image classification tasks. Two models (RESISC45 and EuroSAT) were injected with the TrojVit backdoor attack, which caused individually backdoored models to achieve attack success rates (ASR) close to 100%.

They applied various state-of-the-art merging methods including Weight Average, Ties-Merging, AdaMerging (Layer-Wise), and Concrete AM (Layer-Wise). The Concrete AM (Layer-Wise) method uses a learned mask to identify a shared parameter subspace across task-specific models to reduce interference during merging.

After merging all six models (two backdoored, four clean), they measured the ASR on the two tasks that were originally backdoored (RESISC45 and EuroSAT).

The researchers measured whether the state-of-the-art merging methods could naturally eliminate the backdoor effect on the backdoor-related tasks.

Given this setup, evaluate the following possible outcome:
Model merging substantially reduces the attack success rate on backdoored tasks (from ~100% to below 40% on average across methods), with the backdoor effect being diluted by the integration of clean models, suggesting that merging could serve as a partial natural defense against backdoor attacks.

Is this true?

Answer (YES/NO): NO